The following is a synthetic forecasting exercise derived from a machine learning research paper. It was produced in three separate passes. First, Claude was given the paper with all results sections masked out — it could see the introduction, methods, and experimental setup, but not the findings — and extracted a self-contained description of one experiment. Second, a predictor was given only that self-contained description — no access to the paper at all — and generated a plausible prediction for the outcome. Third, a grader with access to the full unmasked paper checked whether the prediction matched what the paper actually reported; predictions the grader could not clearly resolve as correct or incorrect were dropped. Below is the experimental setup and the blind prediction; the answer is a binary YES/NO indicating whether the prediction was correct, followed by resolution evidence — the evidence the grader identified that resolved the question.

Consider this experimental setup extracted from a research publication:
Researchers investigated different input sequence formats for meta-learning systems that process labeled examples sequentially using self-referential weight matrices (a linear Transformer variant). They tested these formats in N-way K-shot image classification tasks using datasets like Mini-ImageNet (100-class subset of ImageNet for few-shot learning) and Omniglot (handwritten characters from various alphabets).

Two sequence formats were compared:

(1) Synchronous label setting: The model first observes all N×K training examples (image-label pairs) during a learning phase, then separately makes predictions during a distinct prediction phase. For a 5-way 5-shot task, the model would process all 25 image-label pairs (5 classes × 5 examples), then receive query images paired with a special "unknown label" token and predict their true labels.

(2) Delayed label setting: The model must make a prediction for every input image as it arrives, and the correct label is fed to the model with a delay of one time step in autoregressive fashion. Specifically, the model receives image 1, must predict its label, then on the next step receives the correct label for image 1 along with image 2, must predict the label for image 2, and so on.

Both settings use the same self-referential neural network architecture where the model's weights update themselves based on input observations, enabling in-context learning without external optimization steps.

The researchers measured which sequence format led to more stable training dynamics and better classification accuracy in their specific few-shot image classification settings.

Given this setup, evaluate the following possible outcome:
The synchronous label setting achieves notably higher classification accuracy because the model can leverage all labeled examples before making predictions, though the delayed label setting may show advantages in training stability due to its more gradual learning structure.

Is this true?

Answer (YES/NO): NO